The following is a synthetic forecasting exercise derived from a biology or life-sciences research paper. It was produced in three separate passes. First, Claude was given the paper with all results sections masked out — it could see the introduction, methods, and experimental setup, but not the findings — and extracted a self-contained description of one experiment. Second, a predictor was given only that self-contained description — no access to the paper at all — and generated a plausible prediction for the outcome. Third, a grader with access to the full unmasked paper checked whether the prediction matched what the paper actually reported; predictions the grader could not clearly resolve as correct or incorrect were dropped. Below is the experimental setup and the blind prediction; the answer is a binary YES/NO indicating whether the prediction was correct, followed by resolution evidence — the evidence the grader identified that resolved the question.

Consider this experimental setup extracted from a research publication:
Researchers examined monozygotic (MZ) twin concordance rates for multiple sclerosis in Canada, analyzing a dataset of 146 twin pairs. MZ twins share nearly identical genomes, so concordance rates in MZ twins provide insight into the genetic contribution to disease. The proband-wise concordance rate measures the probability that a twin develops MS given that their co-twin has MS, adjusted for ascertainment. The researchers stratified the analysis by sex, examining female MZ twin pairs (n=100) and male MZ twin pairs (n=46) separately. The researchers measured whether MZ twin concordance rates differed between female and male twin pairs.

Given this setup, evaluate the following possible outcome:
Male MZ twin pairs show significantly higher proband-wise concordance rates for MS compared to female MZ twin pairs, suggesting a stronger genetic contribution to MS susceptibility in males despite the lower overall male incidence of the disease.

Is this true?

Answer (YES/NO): NO